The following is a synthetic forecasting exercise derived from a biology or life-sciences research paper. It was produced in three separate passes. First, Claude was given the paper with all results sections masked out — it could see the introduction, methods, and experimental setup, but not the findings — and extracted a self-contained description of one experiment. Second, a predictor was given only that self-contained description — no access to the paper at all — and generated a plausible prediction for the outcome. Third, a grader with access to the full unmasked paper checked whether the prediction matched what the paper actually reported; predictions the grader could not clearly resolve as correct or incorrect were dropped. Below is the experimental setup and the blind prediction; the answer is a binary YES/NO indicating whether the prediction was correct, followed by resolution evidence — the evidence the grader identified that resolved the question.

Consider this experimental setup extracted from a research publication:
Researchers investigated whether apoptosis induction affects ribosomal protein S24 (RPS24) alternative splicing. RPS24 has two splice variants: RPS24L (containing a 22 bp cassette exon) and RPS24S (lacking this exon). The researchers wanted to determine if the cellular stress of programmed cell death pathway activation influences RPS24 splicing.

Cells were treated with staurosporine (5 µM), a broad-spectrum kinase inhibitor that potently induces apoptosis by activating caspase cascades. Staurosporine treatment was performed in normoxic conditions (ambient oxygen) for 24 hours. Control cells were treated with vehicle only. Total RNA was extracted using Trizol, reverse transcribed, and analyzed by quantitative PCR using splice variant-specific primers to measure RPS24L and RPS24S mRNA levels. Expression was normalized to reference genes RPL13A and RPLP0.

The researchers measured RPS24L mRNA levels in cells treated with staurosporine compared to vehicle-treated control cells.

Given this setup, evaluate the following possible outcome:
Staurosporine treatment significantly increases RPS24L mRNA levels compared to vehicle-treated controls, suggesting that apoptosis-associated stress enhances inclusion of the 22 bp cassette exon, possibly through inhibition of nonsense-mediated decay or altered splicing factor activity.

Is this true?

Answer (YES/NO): NO